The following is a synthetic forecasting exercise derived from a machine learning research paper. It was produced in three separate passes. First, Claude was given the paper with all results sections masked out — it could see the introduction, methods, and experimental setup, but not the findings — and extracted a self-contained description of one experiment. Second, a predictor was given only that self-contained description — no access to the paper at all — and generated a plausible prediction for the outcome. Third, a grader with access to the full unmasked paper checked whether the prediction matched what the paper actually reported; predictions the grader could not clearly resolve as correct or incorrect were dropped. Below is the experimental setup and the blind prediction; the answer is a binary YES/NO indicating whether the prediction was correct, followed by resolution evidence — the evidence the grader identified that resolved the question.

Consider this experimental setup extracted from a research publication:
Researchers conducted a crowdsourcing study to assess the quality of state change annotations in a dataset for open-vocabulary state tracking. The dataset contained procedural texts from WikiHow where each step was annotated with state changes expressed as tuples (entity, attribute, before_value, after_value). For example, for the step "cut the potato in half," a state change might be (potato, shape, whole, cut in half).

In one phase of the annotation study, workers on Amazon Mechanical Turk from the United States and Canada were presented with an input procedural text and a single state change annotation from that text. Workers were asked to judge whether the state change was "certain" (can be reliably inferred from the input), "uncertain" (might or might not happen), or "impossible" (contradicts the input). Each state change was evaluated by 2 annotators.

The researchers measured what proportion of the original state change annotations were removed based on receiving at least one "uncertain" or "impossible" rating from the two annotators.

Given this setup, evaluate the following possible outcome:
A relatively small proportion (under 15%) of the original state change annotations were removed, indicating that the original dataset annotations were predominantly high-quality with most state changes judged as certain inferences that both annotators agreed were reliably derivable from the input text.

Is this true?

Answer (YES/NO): NO